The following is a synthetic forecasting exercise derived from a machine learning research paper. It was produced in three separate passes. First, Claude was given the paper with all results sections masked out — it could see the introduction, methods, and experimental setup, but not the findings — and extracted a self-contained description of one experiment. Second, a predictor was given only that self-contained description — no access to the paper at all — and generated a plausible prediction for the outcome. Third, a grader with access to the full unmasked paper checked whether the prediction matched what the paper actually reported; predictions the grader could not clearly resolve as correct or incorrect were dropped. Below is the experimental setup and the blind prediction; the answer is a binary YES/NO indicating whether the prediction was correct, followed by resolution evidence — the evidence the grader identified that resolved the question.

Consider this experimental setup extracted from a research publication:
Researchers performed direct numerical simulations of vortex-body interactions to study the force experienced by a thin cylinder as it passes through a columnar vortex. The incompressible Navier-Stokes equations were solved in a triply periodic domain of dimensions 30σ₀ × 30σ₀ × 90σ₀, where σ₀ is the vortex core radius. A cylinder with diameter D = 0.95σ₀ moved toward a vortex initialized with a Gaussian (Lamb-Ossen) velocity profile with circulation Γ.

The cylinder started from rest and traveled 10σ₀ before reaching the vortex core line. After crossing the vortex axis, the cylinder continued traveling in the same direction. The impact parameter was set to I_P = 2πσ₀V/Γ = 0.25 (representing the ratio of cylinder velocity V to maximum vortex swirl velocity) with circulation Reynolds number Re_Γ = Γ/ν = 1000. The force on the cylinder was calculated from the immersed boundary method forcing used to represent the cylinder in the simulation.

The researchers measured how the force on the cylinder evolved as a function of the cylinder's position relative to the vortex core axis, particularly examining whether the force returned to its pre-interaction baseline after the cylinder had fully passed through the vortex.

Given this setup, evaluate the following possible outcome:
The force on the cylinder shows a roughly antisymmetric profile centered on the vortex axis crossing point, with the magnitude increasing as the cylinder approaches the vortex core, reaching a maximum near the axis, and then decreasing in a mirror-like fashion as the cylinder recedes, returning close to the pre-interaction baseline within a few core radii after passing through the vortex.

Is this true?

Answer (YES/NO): NO